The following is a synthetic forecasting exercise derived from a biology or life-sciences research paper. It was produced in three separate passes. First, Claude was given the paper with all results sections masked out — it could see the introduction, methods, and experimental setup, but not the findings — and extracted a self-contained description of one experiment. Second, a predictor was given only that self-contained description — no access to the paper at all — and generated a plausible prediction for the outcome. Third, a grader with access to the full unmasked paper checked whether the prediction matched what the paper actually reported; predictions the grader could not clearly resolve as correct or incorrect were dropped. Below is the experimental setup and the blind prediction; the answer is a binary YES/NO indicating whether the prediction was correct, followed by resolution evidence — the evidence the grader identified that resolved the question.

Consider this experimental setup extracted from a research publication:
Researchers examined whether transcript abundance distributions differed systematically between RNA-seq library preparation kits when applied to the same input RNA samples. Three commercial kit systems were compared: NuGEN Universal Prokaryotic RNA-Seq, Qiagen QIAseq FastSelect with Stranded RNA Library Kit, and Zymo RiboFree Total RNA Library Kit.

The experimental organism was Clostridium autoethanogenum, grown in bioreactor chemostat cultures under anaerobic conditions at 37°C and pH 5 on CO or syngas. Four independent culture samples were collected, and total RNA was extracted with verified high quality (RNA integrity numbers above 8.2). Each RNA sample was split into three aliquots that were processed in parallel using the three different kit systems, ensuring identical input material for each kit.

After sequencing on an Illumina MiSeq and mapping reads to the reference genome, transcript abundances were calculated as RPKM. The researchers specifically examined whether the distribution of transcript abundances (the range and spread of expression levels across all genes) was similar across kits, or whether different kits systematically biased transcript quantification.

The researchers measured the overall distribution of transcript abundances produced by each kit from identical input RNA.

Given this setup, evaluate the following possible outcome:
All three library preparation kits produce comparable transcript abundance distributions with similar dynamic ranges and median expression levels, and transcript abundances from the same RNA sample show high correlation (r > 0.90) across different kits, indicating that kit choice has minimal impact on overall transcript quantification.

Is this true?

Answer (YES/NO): NO